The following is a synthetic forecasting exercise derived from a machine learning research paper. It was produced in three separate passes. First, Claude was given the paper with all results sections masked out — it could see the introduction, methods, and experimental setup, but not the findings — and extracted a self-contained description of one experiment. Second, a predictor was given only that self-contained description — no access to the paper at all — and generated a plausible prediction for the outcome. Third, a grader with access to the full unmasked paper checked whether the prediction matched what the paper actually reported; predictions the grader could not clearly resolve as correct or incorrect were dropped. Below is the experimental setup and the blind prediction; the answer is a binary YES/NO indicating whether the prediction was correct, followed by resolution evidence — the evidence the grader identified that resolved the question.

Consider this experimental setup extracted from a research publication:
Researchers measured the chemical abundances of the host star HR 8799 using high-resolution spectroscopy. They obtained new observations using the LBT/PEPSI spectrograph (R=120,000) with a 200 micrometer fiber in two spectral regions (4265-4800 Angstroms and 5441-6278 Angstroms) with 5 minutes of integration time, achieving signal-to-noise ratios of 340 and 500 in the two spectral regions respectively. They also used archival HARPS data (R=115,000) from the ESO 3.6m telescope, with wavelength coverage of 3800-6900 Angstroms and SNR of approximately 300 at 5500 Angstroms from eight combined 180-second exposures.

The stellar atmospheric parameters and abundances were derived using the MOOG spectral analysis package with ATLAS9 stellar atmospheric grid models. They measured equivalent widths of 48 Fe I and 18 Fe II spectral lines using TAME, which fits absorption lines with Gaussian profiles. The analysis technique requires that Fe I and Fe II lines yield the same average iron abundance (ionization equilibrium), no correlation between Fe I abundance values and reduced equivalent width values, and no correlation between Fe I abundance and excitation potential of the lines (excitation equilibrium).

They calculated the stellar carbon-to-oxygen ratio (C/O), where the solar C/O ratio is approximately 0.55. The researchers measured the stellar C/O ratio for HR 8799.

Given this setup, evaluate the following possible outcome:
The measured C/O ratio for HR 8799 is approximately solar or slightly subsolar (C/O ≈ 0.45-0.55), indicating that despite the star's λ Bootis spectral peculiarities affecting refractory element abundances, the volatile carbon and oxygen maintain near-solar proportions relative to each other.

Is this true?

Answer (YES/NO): YES